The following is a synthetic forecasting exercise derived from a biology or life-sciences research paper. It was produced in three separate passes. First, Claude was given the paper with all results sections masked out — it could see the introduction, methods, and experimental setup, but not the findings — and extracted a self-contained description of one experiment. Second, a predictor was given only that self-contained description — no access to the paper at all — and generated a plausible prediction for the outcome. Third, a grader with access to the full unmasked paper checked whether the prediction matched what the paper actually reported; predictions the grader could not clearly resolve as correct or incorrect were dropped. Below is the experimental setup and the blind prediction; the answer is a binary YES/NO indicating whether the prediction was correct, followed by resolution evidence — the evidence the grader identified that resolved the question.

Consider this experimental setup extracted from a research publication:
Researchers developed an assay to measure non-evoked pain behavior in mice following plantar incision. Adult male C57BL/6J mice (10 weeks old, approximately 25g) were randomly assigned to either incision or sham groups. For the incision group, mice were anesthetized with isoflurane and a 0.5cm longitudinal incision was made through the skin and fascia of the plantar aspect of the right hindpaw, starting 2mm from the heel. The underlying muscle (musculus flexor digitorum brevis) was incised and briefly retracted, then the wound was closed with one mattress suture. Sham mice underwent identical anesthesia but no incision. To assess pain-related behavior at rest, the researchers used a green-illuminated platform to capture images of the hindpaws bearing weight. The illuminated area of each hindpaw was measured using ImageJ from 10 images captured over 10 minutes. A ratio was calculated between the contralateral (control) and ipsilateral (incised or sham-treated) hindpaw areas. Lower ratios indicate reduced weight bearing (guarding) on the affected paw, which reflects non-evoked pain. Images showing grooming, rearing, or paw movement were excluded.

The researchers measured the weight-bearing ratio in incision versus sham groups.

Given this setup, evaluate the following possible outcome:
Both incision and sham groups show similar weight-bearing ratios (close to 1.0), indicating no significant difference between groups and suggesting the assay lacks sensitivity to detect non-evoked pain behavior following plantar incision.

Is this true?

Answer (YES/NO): NO